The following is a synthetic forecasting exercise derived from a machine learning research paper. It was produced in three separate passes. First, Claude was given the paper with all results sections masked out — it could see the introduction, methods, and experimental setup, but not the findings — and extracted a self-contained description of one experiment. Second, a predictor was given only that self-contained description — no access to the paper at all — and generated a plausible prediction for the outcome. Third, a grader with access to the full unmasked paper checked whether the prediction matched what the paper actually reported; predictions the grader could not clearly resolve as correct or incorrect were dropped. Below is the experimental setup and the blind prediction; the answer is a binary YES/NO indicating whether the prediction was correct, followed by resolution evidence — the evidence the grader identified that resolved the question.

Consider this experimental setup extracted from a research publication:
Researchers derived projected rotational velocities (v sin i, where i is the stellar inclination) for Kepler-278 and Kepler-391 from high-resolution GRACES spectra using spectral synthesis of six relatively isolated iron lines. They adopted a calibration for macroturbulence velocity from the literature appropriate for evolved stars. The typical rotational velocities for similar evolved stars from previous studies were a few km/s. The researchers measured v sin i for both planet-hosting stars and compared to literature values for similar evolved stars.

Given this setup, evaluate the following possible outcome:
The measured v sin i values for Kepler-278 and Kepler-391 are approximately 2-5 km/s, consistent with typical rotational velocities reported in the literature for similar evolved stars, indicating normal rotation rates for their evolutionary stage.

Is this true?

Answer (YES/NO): YES